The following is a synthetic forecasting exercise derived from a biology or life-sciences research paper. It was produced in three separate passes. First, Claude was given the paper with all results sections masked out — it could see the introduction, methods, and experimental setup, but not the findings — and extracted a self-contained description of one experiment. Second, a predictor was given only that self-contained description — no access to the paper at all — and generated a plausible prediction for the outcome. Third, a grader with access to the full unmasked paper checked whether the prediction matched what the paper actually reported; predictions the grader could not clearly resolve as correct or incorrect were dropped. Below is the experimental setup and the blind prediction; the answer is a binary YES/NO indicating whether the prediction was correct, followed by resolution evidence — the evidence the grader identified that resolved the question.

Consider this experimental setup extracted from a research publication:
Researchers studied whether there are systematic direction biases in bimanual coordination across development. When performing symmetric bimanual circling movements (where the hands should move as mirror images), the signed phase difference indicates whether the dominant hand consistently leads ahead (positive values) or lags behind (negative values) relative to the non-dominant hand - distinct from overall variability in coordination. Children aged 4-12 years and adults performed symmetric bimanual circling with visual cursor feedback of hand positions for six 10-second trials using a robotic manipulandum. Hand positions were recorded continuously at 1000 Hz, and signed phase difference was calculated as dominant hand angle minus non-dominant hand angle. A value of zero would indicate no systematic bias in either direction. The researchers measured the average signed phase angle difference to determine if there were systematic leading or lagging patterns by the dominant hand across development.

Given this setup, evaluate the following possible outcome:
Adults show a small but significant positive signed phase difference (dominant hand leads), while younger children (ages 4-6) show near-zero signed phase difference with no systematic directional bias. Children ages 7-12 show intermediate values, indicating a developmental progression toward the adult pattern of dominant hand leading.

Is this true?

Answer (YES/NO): NO